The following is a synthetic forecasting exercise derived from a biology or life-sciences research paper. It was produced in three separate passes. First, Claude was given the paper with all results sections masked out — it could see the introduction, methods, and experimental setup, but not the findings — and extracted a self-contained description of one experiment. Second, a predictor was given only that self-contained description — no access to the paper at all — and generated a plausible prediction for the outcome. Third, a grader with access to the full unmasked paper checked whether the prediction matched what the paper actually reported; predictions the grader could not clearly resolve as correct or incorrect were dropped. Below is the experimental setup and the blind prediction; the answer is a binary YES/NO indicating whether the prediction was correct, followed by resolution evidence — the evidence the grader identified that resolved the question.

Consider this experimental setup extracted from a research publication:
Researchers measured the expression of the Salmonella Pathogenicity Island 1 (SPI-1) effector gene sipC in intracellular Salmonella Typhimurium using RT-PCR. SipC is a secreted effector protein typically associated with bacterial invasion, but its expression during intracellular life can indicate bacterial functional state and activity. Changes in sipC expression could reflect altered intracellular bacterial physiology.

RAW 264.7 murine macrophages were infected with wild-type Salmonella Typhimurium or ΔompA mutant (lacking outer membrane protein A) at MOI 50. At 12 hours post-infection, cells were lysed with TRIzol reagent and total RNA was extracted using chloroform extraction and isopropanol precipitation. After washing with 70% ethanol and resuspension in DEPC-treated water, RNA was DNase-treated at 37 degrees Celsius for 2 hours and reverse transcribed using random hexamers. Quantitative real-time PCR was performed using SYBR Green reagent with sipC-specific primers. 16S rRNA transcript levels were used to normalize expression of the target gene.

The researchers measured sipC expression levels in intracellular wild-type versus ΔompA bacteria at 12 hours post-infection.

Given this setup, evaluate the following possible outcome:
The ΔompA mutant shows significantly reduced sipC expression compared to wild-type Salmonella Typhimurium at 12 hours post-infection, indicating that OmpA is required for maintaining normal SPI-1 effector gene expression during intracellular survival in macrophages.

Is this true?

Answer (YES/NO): NO